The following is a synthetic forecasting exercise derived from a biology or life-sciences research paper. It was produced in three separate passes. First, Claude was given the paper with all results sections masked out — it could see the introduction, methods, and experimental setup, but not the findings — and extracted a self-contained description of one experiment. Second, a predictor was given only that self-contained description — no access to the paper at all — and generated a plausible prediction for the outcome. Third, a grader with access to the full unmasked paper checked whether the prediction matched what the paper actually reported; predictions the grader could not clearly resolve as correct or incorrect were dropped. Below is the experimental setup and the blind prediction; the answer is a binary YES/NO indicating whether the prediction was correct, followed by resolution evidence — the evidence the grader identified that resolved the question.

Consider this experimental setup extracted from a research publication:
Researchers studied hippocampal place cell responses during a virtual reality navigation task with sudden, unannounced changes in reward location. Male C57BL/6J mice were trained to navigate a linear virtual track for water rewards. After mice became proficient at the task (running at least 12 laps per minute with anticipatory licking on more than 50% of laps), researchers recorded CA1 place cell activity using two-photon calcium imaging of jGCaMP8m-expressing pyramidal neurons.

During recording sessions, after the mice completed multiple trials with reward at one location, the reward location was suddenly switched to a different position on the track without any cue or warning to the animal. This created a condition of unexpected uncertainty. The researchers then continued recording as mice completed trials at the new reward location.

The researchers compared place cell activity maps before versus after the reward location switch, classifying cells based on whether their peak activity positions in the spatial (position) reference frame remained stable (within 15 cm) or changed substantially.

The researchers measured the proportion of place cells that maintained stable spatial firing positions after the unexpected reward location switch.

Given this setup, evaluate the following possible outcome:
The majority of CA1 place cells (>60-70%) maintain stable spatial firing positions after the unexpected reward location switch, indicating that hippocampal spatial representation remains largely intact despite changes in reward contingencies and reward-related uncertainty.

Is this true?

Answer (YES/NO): NO